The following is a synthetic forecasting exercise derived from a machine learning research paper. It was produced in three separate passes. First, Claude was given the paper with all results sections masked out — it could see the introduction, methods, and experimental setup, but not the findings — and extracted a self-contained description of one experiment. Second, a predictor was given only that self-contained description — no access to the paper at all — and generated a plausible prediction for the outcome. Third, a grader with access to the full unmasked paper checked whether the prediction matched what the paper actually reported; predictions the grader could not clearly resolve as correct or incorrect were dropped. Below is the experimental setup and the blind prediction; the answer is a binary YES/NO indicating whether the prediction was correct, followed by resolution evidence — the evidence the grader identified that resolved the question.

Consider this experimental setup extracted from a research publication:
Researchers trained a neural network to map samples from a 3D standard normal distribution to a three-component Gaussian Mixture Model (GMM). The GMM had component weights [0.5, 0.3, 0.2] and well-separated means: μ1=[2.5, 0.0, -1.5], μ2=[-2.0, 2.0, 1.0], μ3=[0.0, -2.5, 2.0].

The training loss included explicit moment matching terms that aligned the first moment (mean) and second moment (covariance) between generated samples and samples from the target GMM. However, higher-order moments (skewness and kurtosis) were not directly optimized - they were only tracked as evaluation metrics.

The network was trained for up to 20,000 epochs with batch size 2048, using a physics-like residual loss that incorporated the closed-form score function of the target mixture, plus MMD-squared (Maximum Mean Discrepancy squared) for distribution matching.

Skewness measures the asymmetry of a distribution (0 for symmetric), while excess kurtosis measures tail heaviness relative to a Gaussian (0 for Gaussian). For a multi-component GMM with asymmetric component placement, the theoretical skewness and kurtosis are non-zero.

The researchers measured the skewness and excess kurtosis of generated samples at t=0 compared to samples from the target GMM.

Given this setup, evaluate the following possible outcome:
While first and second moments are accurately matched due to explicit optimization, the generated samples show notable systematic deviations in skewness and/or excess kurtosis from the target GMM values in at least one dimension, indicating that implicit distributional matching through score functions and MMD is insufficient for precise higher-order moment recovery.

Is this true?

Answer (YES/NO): NO